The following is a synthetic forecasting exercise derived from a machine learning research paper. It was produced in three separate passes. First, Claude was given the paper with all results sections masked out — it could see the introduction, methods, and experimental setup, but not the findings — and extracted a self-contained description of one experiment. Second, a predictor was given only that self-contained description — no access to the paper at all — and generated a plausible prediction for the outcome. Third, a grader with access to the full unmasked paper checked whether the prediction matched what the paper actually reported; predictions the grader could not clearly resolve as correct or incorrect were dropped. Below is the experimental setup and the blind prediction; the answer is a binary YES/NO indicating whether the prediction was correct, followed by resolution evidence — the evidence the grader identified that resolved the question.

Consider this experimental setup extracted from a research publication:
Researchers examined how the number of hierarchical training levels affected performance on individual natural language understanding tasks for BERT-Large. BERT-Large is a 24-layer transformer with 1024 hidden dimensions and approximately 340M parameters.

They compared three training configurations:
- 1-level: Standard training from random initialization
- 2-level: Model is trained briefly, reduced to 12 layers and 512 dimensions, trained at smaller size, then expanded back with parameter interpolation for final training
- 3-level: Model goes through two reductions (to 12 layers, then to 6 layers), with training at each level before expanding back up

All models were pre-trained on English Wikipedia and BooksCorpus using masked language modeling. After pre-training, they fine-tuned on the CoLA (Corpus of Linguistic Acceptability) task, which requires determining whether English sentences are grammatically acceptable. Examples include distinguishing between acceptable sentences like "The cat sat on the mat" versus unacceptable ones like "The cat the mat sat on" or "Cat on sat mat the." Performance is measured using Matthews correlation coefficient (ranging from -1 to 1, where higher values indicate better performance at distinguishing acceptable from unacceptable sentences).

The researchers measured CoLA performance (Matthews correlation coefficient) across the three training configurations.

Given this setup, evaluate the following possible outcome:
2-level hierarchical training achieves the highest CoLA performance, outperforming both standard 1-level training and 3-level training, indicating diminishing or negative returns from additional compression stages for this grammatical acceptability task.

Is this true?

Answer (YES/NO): NO